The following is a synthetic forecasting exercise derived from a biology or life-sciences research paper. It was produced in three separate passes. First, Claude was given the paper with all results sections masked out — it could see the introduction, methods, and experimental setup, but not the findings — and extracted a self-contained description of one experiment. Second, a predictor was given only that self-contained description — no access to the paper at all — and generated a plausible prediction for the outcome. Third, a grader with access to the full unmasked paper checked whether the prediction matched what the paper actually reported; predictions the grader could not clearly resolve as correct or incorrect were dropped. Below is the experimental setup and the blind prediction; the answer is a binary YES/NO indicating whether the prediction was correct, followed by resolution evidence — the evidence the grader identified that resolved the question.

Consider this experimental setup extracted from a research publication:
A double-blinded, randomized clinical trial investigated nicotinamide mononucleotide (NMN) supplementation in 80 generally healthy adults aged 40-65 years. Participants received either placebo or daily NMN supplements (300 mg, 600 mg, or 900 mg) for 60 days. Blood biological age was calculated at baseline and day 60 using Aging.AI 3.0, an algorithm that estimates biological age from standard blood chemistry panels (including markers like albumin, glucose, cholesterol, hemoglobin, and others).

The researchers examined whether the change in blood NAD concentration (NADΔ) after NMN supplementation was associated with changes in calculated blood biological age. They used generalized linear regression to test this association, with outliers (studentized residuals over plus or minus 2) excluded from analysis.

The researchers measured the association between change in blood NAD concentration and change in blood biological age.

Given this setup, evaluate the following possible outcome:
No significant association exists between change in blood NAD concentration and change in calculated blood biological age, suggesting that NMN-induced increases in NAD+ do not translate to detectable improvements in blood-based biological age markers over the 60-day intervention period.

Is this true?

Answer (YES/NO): YES